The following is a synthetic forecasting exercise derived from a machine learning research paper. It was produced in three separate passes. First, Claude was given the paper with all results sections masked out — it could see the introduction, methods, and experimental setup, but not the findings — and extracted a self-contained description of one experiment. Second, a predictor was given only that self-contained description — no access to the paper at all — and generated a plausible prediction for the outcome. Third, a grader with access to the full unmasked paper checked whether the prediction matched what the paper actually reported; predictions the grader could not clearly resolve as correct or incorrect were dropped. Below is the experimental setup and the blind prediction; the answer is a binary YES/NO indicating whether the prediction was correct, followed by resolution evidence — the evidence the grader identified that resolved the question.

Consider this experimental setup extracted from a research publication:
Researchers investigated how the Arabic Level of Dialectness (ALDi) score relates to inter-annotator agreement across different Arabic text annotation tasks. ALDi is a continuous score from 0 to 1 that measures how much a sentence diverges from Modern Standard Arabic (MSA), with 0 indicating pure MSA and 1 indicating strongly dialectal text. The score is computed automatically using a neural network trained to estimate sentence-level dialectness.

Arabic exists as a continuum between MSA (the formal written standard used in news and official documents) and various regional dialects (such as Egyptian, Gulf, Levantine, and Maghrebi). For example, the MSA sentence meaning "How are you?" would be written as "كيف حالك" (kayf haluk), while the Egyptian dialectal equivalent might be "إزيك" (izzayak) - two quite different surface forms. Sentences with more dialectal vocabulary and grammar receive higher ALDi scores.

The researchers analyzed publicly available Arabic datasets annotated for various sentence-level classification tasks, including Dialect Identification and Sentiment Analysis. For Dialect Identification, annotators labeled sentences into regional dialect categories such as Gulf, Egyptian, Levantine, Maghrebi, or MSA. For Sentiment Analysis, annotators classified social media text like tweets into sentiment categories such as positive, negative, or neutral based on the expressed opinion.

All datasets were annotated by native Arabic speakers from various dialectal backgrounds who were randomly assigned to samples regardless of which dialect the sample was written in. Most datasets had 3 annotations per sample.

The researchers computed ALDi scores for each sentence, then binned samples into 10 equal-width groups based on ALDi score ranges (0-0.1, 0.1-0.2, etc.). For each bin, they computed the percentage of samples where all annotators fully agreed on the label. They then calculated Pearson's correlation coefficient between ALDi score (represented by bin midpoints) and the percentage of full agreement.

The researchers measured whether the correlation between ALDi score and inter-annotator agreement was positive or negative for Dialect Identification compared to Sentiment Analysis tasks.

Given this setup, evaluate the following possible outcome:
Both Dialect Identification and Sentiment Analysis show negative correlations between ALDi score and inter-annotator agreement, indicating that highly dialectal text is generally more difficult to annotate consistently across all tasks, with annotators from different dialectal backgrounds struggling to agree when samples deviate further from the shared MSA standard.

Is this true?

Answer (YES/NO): NO